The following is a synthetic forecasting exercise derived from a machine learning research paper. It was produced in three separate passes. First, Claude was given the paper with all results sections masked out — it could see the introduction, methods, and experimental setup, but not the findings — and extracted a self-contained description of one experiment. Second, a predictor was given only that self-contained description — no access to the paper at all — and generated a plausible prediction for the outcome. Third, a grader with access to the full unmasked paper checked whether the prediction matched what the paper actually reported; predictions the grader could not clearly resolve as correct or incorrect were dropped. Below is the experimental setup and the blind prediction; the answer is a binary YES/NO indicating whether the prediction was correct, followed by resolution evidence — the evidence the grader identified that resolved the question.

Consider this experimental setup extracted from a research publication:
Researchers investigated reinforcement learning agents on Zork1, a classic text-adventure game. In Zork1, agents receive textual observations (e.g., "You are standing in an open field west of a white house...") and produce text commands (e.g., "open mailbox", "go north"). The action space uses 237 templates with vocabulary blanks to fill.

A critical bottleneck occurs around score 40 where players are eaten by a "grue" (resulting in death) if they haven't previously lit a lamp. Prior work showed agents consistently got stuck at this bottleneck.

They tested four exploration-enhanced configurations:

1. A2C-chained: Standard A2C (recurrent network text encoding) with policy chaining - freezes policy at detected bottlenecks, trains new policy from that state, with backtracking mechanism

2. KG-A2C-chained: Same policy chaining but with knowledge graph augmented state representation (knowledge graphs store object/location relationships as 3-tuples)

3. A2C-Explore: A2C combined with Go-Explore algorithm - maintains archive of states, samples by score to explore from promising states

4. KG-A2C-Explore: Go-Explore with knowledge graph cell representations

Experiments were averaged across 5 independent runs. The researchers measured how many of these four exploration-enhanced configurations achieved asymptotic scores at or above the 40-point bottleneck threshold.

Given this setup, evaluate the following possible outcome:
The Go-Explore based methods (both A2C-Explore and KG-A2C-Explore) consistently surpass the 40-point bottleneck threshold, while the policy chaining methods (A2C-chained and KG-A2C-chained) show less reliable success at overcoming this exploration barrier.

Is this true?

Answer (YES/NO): NO